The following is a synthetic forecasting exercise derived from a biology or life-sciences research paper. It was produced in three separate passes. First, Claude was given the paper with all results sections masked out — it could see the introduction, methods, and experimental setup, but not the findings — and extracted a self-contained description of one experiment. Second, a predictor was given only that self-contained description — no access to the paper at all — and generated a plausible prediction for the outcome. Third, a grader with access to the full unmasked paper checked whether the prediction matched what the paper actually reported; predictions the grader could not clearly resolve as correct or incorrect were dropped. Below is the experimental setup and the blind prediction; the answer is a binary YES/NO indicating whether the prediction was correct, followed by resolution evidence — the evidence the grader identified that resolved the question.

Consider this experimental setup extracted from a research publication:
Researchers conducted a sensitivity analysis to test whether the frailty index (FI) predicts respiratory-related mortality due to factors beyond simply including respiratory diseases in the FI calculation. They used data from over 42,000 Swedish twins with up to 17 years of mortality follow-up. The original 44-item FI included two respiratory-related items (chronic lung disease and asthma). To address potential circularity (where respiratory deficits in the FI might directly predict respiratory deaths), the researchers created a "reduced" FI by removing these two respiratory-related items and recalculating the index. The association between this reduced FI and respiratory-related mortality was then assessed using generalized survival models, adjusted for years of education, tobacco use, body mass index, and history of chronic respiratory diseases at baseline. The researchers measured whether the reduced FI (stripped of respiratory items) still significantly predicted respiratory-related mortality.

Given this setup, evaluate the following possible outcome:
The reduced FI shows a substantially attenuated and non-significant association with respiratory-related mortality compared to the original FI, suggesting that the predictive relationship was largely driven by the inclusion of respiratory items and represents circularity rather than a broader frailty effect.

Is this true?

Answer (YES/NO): NO